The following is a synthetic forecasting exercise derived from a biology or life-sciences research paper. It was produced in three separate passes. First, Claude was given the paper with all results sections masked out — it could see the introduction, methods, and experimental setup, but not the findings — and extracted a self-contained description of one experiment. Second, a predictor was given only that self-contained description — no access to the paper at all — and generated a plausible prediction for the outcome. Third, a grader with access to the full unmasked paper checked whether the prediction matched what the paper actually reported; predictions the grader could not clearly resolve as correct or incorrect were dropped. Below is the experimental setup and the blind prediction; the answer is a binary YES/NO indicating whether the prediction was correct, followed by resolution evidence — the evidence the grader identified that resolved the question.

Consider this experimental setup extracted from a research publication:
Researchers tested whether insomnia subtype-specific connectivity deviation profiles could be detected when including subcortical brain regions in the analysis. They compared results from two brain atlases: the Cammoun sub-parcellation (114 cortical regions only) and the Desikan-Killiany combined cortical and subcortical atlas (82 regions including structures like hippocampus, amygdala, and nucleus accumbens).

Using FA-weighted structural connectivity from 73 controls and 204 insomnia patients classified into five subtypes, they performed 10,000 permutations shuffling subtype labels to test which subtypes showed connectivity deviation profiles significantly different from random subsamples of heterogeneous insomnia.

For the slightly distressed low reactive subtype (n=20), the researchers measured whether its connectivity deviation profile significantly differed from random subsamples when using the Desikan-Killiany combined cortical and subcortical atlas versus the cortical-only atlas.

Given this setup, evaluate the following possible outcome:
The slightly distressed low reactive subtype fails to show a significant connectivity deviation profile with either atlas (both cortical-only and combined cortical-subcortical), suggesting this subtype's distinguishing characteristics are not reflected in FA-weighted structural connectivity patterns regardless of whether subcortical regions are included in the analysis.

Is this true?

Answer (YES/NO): NO